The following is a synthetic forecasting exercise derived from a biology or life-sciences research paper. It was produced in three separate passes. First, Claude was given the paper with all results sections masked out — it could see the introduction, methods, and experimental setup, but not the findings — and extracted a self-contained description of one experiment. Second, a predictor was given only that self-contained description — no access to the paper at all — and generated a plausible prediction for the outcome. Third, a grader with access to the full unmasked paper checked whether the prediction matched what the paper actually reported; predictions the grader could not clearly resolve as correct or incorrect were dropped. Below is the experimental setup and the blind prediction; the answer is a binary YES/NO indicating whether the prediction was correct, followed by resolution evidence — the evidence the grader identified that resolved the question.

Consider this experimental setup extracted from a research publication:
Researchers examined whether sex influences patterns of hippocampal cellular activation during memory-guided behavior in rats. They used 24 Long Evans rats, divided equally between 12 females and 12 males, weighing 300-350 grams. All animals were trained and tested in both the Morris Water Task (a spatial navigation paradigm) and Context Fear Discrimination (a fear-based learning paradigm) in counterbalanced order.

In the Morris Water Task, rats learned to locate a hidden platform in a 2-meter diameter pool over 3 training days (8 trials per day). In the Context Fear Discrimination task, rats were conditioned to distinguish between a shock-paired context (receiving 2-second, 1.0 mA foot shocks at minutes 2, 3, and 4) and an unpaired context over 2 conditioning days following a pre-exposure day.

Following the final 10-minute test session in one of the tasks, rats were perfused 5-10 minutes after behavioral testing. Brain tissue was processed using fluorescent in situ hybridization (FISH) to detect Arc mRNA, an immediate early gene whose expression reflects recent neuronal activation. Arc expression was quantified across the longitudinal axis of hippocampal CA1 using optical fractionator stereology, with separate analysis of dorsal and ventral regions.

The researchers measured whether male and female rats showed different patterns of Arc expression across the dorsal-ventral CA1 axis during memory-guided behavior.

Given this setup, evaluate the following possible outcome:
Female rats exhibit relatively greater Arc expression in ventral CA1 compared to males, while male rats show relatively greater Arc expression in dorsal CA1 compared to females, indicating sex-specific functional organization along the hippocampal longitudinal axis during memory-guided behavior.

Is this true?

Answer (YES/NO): NO